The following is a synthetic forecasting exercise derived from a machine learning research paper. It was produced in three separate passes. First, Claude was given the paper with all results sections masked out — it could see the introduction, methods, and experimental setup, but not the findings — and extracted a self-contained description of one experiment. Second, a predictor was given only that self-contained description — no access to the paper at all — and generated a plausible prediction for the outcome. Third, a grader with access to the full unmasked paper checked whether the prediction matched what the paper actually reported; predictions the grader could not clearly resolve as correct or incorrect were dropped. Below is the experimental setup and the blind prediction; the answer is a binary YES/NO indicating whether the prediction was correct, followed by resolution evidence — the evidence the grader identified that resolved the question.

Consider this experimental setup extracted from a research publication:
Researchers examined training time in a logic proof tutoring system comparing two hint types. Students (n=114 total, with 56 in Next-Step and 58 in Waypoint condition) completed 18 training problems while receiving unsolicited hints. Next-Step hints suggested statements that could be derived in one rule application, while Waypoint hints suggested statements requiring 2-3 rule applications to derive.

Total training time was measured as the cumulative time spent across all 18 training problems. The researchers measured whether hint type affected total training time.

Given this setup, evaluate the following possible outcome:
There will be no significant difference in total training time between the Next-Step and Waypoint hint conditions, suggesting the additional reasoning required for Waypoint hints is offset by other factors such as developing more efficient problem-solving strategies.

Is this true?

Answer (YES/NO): NO